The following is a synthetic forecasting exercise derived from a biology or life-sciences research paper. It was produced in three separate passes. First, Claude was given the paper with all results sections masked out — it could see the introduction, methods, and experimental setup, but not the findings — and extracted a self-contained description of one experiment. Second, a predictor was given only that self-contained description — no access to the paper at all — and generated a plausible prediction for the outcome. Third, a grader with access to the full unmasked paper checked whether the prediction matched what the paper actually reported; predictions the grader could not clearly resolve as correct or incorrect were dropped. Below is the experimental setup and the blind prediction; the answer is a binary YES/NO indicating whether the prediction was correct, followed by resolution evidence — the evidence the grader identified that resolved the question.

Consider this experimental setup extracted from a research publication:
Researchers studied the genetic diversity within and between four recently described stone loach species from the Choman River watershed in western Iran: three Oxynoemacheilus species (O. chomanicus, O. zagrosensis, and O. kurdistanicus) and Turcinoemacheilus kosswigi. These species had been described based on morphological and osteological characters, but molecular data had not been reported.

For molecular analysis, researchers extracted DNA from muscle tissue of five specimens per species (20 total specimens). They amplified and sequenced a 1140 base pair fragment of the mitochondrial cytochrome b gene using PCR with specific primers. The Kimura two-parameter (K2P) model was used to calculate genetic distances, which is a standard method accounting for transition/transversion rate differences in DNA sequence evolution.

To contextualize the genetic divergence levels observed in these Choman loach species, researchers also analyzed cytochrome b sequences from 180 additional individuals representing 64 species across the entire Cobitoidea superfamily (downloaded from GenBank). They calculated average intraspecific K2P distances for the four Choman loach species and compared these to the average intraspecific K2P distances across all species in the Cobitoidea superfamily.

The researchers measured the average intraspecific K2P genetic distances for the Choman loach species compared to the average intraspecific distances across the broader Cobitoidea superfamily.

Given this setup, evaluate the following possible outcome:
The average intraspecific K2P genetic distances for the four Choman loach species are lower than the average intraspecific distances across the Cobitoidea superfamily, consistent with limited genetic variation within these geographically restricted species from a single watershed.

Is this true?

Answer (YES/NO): YES